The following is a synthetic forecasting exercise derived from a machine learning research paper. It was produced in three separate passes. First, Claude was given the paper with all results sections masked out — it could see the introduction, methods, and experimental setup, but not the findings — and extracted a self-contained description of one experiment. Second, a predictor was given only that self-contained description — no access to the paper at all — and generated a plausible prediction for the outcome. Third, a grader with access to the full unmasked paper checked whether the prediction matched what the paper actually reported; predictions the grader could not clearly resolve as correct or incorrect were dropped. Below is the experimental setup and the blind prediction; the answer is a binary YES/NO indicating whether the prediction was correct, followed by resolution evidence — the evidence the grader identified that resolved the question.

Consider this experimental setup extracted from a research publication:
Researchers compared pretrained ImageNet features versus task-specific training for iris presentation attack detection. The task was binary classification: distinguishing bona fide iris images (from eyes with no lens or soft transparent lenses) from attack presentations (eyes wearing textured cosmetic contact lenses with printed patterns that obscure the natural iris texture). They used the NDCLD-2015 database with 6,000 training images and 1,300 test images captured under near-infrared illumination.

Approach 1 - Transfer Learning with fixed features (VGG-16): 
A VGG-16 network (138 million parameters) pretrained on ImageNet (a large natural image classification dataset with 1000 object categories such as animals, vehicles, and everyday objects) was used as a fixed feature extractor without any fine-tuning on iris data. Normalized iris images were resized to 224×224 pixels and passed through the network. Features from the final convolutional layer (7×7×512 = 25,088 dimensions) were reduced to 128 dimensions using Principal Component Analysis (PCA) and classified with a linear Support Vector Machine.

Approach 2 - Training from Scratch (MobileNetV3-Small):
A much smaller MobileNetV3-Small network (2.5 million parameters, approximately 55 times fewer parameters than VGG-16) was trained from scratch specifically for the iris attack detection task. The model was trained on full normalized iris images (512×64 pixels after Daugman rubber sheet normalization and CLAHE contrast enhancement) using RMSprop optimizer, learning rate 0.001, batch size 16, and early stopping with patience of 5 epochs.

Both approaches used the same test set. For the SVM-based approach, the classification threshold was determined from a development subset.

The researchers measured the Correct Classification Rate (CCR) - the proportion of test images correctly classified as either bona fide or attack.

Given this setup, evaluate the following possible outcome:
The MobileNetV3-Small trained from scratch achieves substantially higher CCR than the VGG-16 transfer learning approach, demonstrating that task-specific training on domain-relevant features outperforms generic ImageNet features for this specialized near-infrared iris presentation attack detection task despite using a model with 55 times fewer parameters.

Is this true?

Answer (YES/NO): NO